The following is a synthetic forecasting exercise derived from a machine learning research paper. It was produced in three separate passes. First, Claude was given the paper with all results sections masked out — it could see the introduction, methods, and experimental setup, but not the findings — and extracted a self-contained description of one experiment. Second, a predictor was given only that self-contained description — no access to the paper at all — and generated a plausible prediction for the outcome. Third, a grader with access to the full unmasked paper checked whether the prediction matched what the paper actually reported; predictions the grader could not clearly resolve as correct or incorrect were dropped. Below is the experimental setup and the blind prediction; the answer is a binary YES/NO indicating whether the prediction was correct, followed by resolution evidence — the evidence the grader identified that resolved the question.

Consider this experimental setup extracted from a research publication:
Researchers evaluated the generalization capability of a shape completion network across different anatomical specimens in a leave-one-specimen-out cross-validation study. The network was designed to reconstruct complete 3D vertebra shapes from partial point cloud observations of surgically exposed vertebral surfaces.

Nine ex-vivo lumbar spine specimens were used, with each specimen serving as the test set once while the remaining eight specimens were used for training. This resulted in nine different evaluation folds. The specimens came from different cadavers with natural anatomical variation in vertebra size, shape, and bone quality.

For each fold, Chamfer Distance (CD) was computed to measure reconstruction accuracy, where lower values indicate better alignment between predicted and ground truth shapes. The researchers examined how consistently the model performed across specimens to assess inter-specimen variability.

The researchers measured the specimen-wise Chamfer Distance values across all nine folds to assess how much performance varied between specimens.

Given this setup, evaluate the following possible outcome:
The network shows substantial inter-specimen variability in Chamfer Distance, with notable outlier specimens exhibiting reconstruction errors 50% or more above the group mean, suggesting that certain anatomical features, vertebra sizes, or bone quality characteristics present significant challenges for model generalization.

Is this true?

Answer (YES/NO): NO